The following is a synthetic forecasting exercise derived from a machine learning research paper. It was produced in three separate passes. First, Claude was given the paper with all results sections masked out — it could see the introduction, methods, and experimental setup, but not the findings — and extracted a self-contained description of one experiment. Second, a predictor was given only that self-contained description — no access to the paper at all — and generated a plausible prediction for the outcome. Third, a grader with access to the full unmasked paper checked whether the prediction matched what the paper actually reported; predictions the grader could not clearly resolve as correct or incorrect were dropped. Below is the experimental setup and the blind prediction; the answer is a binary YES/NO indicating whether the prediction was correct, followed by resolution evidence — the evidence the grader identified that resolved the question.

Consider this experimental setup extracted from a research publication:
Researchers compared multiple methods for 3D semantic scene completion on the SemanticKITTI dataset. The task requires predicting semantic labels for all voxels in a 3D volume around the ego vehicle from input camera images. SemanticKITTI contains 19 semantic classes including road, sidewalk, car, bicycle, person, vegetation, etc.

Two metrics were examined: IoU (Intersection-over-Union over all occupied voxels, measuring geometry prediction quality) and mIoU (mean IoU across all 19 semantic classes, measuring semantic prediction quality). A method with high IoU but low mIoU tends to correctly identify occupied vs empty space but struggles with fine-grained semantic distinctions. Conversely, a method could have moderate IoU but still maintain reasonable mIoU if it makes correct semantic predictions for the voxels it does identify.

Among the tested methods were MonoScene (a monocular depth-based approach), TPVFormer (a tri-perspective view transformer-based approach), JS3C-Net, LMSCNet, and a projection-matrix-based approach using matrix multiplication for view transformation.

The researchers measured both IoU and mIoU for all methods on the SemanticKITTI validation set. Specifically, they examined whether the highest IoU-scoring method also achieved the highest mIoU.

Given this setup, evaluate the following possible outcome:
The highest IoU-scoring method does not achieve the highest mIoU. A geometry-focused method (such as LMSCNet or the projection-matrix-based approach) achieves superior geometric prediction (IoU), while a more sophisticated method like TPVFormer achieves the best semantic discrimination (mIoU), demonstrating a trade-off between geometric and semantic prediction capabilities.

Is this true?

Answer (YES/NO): NO